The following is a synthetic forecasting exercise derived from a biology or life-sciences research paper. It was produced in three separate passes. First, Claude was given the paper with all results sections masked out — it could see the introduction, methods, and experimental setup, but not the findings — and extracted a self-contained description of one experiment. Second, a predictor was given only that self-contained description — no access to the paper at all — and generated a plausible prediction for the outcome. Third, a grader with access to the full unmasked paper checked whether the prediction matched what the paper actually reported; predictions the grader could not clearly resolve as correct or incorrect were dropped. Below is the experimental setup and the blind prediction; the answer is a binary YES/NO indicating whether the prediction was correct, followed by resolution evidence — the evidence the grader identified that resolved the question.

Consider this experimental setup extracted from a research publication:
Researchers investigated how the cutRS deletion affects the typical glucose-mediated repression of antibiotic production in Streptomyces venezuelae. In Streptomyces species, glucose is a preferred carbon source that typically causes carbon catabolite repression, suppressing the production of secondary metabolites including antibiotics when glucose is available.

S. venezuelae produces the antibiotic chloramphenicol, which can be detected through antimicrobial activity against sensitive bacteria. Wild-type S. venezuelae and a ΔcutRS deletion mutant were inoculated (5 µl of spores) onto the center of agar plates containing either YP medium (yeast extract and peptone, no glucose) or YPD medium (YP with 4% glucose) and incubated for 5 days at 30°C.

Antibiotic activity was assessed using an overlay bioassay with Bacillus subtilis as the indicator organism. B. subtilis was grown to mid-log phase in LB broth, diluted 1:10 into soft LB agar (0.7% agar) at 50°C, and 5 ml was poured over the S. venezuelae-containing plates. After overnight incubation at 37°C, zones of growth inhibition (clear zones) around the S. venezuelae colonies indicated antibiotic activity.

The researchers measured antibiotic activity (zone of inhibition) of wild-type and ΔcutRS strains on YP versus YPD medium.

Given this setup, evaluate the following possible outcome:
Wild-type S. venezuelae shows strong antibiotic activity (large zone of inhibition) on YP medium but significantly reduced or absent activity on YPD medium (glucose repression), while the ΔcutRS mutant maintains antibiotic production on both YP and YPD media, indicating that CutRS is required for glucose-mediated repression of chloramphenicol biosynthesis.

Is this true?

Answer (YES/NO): NO